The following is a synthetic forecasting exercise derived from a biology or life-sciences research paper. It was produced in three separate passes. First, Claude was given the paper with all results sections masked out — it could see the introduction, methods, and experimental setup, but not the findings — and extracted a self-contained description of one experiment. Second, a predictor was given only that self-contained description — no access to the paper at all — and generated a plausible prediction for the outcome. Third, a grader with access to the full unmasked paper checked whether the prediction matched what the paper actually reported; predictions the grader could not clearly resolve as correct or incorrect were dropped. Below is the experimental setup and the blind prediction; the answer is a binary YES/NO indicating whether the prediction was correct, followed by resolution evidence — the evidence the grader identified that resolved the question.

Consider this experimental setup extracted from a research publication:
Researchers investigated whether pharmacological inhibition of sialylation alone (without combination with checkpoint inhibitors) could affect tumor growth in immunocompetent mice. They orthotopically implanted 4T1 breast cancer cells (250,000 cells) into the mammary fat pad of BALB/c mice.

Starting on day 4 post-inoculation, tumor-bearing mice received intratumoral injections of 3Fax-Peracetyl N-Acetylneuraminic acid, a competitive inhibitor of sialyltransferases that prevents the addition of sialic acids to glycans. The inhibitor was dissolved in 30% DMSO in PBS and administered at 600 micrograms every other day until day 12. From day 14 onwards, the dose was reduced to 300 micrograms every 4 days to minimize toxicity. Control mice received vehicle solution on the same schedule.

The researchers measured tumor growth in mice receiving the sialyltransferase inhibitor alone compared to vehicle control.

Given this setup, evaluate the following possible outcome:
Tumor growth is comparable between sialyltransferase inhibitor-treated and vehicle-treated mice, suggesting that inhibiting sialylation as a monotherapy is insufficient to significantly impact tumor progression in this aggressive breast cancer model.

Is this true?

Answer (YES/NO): NO